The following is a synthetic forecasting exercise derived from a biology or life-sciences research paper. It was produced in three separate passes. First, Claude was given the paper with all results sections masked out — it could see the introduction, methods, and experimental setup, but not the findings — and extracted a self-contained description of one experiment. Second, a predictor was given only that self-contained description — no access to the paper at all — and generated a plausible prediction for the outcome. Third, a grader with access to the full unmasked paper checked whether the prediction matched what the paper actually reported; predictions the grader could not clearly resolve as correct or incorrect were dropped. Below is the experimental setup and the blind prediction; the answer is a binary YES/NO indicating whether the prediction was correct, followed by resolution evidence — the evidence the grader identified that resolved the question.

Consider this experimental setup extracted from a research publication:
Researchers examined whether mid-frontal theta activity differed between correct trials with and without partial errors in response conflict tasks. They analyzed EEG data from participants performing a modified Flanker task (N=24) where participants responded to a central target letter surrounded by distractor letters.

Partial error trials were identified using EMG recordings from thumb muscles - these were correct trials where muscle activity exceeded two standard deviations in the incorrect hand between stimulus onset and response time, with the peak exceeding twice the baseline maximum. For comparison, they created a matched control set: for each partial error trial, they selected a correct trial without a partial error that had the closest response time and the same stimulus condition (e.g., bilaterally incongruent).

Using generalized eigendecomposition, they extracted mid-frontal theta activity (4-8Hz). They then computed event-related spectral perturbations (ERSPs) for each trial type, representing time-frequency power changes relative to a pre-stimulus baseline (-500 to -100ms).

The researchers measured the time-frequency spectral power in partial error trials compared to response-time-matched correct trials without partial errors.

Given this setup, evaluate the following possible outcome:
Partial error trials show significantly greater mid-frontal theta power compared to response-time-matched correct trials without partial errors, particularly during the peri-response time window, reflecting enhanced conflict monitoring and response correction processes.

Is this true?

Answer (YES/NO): YES